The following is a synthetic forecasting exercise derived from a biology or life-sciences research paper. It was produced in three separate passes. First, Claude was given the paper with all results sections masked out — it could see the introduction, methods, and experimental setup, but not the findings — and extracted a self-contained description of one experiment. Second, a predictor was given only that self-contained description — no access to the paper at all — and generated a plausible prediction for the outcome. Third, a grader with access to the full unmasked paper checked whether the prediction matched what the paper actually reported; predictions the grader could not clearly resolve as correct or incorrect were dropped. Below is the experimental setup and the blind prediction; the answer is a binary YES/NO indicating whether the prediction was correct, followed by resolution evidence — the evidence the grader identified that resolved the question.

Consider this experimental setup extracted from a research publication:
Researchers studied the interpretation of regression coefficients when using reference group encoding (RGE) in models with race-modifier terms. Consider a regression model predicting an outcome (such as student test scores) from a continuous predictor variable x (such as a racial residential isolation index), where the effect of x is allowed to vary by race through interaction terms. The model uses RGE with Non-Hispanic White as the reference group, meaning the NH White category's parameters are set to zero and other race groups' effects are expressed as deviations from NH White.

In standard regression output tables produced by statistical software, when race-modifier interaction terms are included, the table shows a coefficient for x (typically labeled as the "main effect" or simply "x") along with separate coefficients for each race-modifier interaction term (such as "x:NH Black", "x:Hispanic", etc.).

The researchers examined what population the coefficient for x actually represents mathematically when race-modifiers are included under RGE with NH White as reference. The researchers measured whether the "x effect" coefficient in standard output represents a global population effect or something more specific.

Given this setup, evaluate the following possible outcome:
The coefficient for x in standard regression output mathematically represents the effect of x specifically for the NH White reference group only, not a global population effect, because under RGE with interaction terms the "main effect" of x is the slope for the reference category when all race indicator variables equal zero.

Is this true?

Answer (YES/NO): YES